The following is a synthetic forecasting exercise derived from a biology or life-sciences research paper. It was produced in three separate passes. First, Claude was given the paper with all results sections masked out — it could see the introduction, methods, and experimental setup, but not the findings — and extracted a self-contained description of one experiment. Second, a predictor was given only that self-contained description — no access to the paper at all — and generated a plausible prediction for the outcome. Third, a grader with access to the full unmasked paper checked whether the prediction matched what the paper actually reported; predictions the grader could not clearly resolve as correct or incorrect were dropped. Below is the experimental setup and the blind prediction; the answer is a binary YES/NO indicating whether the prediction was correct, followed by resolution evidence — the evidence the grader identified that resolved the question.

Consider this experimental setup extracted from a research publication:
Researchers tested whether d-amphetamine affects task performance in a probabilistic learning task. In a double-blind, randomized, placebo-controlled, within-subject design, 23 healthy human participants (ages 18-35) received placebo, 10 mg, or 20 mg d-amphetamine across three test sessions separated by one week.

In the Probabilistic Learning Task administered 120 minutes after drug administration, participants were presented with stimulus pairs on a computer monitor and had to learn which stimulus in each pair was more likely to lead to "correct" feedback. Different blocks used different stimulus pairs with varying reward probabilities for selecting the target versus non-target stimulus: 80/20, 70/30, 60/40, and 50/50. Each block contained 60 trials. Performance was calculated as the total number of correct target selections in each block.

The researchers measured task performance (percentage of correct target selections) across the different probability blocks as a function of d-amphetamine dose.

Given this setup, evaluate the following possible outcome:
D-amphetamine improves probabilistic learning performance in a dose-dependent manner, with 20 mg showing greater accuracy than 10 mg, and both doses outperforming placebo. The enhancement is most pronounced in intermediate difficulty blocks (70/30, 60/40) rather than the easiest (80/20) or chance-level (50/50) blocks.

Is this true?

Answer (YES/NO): NO